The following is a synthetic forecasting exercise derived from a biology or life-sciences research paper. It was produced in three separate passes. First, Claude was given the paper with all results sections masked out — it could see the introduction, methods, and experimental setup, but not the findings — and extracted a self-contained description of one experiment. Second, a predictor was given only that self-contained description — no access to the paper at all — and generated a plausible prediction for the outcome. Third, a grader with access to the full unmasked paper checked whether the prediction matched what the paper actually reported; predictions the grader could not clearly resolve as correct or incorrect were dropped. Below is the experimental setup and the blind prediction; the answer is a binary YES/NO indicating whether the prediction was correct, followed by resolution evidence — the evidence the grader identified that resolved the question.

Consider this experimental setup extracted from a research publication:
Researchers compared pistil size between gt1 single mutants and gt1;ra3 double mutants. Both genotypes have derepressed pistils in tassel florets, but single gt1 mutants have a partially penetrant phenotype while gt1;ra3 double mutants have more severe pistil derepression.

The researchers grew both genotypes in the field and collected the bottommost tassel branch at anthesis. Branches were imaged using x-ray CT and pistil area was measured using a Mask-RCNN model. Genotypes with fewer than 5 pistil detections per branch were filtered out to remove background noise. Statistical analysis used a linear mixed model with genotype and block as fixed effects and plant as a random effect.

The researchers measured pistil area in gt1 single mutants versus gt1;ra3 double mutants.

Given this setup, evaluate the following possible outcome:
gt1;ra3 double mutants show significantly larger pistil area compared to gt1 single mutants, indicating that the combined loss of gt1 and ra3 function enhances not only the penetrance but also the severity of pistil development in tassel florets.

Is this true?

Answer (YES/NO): YES